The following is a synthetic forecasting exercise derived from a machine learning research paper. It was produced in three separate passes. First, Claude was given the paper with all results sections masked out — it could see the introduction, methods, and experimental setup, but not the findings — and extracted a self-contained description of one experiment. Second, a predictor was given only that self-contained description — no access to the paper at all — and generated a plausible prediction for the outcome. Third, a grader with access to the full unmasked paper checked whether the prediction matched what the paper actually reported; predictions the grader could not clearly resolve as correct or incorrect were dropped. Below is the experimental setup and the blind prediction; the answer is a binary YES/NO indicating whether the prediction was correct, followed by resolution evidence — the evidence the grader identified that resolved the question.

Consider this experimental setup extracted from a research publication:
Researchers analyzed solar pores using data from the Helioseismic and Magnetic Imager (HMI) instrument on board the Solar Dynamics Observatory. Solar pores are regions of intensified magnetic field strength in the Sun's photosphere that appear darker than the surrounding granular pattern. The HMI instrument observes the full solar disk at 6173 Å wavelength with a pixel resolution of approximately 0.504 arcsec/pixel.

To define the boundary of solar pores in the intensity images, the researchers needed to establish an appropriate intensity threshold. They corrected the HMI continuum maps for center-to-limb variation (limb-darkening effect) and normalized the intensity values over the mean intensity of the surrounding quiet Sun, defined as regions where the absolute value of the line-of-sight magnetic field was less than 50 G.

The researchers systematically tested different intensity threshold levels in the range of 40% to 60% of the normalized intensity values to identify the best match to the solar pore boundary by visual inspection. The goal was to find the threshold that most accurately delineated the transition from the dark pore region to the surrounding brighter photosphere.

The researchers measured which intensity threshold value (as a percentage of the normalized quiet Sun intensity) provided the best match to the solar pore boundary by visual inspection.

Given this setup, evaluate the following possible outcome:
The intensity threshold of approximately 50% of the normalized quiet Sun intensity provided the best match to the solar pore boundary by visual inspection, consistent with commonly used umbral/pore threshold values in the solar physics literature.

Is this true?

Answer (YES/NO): NO